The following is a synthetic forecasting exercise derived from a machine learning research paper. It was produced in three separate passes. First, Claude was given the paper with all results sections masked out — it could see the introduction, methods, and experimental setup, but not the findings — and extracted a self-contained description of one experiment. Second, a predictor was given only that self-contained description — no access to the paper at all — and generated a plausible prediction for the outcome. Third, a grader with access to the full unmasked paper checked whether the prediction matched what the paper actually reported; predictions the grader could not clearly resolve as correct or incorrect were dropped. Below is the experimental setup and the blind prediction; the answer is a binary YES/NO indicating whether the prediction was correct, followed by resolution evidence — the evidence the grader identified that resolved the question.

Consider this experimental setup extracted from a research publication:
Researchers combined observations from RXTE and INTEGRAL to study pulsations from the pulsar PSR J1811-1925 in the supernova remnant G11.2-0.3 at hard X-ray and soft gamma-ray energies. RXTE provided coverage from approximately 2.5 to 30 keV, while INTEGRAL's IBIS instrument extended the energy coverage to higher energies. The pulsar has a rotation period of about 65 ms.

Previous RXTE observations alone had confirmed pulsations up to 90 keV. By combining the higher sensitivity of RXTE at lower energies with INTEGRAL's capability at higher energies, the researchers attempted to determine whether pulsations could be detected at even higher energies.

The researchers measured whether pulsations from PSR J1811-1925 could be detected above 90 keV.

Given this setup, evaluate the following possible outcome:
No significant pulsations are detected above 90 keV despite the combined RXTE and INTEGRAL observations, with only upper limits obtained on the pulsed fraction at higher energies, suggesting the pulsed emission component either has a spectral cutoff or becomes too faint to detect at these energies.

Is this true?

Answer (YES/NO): NO